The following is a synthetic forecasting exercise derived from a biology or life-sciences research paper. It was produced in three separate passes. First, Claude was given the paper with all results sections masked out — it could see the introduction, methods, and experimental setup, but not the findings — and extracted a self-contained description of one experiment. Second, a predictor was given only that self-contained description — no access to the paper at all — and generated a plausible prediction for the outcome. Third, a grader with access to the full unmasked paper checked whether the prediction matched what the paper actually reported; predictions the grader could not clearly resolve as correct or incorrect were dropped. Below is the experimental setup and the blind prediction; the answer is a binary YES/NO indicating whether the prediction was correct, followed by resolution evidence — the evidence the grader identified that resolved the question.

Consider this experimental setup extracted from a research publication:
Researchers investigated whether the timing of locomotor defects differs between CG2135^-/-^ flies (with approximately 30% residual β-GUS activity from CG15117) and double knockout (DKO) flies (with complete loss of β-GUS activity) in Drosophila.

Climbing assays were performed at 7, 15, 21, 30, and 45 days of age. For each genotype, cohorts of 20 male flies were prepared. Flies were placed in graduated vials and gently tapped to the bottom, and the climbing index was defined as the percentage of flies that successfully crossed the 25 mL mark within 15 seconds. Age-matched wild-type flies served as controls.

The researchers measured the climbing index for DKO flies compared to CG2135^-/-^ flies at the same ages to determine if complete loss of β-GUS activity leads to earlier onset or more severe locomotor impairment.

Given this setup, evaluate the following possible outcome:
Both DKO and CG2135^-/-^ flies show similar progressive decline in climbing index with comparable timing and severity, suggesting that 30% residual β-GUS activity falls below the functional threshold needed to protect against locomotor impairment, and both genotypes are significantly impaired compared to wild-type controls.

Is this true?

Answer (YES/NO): NO